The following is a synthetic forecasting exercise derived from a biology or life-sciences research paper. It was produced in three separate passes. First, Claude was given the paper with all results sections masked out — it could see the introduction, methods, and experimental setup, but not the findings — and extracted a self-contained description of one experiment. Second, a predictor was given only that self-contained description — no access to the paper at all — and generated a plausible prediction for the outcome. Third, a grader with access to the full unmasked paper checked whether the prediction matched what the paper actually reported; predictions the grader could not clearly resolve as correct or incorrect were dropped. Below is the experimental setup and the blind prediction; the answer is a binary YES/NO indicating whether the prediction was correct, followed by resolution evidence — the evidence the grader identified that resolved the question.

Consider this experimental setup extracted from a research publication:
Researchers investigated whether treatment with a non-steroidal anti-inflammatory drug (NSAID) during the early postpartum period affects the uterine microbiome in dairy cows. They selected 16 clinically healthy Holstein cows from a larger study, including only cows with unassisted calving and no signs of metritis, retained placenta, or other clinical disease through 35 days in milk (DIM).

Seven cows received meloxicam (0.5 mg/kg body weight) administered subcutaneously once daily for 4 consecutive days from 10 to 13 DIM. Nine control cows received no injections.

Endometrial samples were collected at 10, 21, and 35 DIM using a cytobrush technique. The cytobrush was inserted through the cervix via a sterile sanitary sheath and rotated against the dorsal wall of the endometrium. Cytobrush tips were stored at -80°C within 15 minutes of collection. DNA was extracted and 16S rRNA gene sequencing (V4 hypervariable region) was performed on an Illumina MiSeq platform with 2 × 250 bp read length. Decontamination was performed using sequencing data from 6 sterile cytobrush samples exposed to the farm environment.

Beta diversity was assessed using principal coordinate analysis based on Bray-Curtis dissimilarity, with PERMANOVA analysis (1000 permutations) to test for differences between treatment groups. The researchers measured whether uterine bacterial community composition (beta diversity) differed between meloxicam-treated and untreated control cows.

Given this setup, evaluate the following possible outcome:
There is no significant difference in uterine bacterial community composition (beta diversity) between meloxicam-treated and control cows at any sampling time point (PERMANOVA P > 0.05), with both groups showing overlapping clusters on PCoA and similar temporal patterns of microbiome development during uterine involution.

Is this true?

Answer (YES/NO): YES